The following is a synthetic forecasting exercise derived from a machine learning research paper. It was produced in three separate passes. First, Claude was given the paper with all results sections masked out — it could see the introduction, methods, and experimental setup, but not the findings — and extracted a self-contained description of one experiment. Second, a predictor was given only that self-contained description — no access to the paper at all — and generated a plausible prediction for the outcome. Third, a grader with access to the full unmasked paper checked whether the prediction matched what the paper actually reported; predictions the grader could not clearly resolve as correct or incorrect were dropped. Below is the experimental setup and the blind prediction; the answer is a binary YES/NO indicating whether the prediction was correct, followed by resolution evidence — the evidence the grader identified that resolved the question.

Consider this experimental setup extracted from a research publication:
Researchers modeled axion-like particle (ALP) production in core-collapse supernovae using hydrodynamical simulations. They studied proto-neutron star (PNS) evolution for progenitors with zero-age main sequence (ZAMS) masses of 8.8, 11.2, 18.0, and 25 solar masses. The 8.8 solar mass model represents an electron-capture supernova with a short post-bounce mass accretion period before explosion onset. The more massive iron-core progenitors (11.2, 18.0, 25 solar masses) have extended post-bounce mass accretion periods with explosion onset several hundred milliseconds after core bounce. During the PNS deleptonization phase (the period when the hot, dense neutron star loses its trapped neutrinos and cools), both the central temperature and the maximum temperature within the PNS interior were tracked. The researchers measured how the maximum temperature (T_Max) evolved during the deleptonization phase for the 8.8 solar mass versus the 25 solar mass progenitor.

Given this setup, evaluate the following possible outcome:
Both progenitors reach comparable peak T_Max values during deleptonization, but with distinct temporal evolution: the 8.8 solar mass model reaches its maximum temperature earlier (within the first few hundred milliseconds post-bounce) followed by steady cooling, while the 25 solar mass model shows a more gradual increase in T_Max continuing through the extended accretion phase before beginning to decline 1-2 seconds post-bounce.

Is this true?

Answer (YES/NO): NO